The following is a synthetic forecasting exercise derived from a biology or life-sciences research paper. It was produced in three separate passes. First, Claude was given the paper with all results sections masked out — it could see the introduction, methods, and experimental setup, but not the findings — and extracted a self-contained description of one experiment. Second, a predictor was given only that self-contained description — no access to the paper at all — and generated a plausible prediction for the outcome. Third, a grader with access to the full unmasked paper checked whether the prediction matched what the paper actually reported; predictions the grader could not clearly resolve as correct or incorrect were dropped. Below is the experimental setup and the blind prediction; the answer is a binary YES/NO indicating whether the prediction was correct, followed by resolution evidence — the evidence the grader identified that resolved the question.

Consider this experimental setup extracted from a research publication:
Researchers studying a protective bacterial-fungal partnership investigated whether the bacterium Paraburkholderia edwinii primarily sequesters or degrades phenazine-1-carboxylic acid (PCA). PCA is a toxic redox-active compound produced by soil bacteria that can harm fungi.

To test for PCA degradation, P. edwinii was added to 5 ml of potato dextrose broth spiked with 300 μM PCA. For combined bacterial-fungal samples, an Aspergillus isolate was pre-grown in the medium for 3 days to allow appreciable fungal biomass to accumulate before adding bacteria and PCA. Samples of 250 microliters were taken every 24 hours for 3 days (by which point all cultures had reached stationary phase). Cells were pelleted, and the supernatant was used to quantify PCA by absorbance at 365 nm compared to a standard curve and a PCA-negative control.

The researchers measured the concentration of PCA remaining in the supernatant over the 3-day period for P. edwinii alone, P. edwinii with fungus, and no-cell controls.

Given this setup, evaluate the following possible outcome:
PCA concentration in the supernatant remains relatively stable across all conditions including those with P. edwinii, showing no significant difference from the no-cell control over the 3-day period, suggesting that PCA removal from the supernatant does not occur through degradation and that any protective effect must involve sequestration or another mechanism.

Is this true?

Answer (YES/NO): YES